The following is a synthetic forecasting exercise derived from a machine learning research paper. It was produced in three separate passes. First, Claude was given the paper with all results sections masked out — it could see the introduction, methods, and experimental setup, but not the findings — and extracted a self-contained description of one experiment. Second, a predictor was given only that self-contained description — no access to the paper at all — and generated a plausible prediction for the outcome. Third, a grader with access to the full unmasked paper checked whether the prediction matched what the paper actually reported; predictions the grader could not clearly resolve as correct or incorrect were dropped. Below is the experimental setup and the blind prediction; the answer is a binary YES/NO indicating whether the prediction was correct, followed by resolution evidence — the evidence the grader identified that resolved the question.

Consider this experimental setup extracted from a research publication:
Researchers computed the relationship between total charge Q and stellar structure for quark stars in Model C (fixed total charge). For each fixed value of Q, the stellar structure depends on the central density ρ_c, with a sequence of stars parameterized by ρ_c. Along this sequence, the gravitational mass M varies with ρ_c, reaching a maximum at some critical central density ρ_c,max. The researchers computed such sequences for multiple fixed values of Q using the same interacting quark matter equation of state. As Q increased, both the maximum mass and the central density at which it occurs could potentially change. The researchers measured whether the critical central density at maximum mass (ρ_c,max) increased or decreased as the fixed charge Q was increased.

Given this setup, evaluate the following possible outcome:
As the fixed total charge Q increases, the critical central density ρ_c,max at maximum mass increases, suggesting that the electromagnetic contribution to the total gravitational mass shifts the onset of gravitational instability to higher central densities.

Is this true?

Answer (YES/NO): NO